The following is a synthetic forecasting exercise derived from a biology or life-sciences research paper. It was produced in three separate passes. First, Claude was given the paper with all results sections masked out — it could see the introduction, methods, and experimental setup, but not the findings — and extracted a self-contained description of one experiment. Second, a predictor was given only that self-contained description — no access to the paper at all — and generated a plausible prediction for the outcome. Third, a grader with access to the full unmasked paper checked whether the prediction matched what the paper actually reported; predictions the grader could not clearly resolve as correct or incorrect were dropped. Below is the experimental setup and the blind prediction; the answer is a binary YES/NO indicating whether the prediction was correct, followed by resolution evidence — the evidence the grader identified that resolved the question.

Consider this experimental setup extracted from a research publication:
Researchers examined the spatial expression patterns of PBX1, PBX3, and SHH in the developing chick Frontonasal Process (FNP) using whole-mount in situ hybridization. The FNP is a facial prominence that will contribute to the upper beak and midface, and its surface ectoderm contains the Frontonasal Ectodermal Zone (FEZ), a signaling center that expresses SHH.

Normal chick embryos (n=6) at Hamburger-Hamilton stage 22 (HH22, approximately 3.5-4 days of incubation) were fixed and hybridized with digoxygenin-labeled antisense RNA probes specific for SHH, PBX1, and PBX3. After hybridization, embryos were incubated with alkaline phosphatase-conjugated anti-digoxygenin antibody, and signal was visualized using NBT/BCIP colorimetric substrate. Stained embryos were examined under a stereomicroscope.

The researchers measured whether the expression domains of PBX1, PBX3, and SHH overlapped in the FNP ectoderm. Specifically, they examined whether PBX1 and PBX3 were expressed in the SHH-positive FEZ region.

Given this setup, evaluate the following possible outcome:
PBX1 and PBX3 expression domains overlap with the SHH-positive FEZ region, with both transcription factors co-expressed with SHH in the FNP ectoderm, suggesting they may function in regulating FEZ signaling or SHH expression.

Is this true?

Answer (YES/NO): NO